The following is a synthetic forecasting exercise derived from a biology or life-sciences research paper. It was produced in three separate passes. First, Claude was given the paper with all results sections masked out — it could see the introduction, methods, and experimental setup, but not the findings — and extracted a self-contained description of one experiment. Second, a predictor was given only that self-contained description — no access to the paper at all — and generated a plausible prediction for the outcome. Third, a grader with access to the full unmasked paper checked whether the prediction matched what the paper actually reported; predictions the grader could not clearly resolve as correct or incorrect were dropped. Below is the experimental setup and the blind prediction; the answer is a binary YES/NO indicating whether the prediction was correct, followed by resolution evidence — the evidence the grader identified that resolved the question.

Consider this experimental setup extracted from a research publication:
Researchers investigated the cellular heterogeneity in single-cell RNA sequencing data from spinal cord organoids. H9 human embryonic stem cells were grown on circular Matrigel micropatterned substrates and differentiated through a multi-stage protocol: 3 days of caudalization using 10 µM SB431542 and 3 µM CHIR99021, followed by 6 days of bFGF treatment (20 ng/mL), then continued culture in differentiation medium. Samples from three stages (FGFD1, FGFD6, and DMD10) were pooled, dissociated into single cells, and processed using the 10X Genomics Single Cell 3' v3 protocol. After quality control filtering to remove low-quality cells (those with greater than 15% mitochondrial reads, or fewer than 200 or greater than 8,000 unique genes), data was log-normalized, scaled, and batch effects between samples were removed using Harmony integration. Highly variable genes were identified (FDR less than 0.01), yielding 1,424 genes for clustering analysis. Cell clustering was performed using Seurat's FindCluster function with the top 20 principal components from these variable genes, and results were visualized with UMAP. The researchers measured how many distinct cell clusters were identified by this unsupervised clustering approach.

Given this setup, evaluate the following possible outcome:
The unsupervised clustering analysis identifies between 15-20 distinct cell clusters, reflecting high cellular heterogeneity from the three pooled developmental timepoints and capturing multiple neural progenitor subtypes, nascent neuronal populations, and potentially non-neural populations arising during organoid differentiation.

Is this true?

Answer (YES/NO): YES